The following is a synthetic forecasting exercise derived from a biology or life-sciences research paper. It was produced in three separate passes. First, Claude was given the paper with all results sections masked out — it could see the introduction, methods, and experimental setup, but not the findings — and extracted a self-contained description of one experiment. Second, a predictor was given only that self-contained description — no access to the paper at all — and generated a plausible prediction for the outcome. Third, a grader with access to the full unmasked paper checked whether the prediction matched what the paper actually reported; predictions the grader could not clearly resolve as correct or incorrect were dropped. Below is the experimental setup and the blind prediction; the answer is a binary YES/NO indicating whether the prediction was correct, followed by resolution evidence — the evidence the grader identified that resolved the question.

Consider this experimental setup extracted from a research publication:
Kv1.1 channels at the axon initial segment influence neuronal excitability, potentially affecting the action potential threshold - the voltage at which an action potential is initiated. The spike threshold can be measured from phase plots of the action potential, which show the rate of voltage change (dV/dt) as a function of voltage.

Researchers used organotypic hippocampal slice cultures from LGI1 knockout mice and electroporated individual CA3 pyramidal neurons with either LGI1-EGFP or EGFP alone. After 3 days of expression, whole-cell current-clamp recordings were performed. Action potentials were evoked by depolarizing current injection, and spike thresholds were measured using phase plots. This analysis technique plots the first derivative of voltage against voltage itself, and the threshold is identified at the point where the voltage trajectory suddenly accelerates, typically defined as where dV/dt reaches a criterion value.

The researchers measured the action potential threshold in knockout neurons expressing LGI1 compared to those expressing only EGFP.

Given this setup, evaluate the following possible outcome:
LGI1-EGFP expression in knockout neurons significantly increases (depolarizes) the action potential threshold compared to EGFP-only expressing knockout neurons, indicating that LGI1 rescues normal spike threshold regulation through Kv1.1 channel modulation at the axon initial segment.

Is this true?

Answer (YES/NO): YES